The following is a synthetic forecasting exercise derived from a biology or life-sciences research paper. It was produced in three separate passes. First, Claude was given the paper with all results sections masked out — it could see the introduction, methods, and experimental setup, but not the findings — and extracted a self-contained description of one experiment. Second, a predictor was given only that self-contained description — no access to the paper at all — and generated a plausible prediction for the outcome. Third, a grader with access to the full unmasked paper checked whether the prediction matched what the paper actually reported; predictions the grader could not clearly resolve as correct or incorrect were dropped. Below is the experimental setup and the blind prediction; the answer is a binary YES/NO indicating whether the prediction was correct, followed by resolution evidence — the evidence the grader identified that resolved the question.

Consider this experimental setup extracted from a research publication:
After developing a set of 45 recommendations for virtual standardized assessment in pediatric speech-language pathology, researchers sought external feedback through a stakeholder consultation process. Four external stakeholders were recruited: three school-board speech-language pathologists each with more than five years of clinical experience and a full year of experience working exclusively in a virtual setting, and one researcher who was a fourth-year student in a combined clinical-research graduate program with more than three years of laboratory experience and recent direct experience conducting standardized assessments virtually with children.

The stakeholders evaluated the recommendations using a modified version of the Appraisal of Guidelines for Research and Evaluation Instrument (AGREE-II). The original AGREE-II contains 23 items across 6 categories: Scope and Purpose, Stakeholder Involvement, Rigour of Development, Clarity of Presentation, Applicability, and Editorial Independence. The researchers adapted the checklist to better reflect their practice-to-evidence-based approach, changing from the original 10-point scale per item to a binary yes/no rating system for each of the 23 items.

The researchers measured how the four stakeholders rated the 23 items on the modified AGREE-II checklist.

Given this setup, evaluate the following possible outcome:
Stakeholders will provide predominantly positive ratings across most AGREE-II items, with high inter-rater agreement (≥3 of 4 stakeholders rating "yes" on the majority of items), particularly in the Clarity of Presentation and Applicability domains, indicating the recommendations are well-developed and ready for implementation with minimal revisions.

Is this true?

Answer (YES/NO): NO